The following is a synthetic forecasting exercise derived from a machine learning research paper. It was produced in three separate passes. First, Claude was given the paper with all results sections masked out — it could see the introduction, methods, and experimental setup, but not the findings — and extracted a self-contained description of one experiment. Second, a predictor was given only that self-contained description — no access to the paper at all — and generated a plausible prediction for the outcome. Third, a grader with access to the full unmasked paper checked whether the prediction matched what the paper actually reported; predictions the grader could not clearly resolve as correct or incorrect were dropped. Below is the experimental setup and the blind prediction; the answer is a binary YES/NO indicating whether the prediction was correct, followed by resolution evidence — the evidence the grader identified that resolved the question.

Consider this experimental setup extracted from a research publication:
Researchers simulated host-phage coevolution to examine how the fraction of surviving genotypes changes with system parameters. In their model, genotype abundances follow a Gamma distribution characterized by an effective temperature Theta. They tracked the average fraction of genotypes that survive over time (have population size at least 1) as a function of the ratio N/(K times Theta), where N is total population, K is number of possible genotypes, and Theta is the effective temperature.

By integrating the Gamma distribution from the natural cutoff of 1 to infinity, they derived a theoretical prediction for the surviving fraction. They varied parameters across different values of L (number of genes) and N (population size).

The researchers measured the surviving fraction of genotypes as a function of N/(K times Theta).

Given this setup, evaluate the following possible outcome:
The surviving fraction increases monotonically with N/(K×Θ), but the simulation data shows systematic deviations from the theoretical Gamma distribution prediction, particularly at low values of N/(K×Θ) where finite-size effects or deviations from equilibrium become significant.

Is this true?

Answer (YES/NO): NO